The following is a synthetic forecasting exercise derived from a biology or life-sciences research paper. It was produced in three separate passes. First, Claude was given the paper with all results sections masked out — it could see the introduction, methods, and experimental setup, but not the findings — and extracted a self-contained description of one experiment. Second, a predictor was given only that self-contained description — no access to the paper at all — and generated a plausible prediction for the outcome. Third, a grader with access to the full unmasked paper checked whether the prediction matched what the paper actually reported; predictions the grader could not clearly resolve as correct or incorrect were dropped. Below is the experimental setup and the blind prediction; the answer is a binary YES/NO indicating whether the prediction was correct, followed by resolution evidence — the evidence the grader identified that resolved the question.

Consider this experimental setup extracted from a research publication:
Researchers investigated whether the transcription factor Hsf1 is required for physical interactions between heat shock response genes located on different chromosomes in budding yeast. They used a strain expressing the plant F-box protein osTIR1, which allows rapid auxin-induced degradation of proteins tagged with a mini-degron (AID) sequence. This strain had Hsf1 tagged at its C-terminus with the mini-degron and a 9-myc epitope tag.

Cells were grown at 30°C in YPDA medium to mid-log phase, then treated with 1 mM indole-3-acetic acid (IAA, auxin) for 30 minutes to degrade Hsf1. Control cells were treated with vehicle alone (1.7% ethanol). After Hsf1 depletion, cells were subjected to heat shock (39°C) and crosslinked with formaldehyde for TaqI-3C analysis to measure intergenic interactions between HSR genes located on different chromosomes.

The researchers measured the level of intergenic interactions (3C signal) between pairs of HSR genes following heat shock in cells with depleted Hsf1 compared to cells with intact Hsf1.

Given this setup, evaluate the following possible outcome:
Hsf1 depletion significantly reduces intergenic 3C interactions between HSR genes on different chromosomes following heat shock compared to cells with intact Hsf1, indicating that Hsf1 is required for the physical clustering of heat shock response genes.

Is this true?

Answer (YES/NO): YES